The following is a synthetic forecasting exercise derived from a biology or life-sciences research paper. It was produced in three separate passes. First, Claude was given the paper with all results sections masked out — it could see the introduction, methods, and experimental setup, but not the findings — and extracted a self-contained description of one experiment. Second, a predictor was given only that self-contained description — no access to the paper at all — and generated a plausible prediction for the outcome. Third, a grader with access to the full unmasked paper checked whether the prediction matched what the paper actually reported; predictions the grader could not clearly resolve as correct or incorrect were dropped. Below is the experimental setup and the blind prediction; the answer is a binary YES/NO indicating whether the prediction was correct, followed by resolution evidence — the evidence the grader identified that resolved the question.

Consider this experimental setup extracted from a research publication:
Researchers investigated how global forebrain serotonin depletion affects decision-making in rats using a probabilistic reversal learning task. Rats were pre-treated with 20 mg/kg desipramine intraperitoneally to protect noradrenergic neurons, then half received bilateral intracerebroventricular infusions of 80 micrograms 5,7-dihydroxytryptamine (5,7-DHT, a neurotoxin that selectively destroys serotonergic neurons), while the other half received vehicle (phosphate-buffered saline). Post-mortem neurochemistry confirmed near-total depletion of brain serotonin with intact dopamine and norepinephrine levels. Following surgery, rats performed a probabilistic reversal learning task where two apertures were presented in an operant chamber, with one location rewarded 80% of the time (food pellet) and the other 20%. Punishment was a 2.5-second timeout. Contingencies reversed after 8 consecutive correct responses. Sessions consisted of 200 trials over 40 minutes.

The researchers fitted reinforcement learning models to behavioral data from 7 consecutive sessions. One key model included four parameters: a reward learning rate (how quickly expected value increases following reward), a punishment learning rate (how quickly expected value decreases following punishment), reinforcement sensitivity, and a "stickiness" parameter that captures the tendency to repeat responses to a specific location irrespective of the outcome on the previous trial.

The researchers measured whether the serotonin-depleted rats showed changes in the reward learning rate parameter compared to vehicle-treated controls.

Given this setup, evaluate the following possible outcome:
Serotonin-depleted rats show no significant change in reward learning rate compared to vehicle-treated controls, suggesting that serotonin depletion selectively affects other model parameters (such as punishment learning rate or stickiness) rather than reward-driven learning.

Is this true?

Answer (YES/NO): NO